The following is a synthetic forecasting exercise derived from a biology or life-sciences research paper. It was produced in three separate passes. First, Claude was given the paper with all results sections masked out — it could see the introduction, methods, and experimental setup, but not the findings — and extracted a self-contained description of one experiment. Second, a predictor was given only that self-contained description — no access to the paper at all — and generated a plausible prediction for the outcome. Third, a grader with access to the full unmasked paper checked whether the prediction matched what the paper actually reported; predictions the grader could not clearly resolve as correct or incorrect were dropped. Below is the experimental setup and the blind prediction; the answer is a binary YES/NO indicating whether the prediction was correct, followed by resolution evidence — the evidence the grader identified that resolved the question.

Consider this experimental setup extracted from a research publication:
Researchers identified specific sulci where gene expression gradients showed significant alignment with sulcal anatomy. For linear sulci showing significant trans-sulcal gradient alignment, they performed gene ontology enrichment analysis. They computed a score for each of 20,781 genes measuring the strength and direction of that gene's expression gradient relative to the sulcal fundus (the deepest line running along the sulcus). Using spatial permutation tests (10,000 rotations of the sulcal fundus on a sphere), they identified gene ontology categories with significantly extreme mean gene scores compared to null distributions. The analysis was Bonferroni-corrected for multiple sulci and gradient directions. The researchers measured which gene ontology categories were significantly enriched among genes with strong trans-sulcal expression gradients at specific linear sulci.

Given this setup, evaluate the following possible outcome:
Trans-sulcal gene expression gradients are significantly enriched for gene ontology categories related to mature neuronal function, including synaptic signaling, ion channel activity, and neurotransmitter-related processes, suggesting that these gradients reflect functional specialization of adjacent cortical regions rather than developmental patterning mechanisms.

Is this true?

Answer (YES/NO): NO